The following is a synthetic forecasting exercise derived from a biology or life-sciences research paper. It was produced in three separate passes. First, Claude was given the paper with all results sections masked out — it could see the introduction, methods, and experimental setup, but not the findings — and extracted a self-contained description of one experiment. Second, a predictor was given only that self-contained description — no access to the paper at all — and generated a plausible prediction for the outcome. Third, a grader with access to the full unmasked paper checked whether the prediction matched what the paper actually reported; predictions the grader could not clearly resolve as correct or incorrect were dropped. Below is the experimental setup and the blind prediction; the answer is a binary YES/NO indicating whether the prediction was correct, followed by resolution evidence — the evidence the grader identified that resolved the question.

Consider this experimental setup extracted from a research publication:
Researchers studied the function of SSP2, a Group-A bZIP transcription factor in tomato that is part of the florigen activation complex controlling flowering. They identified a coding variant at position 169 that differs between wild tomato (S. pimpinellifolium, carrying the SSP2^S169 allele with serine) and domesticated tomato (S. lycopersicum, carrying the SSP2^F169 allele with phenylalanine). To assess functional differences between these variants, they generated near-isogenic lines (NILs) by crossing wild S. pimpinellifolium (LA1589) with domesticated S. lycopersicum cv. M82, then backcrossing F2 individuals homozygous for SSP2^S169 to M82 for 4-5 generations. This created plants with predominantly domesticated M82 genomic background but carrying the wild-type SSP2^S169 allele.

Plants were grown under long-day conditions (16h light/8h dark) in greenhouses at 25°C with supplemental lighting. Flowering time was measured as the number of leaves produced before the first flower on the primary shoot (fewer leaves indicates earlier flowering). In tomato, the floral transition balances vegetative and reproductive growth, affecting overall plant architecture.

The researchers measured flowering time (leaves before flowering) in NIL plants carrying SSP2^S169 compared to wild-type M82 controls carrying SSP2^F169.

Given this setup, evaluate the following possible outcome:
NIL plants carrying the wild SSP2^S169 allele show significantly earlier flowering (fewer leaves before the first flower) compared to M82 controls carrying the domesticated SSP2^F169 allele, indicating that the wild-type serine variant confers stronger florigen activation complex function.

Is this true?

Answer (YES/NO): YES